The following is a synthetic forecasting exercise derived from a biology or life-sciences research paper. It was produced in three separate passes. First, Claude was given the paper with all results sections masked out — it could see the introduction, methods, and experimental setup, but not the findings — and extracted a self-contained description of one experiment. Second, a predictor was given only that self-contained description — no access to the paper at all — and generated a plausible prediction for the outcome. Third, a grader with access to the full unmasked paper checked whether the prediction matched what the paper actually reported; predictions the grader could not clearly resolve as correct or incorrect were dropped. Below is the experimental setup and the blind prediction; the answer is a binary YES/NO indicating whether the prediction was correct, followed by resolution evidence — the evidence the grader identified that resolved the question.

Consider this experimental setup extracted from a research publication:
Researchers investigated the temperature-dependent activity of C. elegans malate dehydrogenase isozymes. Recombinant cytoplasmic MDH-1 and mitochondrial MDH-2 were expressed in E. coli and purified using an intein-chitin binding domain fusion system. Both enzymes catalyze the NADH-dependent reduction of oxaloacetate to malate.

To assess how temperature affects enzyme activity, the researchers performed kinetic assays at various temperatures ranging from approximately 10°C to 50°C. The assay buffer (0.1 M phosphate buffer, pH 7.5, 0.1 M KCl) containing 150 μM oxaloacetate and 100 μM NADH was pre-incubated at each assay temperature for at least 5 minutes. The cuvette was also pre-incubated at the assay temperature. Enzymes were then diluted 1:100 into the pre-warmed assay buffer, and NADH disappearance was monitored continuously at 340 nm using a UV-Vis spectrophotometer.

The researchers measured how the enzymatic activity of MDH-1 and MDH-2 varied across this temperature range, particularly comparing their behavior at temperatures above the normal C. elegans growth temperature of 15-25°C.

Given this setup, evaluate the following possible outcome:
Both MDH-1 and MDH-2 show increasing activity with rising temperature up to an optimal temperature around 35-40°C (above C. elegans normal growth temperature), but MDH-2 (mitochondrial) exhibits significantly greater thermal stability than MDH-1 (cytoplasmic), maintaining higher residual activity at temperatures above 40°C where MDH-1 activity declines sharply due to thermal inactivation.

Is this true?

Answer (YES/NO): NO